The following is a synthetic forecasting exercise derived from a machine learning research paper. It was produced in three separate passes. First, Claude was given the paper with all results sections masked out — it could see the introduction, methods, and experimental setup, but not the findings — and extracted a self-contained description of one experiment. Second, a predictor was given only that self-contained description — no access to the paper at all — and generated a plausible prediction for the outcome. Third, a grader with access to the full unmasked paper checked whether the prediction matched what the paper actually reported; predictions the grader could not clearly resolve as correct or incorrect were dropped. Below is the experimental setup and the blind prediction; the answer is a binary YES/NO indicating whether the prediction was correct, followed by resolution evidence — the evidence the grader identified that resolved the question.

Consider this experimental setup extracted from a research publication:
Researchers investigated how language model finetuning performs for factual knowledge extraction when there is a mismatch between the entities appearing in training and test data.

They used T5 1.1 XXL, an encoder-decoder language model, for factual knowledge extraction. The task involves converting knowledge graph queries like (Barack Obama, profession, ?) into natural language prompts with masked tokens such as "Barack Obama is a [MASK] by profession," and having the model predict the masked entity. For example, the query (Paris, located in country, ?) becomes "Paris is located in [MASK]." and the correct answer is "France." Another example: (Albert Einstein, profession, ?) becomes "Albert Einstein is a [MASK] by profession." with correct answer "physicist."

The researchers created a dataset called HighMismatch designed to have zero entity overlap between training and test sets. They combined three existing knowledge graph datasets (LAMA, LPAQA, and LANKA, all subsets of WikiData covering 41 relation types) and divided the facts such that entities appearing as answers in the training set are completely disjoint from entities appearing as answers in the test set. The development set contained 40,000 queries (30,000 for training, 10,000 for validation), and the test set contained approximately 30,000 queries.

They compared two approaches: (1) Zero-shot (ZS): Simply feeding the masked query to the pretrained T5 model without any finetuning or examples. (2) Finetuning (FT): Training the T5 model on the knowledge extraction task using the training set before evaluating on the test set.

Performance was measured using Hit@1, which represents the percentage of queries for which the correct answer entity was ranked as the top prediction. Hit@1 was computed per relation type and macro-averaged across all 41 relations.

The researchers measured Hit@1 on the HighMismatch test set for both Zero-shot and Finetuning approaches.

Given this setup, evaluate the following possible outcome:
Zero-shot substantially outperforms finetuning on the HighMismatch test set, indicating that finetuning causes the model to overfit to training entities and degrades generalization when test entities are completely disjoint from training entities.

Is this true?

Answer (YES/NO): NO